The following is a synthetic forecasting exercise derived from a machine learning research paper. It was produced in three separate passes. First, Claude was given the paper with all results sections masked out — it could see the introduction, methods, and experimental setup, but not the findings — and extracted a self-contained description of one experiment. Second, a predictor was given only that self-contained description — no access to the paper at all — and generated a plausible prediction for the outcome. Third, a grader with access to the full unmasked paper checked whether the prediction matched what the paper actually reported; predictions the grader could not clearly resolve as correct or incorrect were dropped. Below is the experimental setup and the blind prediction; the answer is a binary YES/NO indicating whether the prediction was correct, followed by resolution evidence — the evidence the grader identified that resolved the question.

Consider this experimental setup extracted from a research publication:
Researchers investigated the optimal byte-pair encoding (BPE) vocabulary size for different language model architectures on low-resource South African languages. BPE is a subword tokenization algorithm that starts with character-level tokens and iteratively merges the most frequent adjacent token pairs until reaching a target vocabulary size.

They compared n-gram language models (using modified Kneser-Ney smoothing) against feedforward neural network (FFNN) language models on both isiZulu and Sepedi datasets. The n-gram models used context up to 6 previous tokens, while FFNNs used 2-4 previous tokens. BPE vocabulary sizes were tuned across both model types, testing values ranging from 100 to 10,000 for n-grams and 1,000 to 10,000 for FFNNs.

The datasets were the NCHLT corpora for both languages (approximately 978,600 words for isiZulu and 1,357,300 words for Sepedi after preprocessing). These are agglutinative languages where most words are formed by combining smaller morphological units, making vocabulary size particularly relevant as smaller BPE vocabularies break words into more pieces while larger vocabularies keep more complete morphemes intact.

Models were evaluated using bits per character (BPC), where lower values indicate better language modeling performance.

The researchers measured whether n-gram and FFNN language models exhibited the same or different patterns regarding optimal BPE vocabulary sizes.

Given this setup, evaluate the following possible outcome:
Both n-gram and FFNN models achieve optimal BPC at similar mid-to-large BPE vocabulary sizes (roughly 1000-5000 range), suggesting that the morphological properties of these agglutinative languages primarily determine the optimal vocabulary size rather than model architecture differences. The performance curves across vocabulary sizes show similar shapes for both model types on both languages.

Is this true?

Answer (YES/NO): NO